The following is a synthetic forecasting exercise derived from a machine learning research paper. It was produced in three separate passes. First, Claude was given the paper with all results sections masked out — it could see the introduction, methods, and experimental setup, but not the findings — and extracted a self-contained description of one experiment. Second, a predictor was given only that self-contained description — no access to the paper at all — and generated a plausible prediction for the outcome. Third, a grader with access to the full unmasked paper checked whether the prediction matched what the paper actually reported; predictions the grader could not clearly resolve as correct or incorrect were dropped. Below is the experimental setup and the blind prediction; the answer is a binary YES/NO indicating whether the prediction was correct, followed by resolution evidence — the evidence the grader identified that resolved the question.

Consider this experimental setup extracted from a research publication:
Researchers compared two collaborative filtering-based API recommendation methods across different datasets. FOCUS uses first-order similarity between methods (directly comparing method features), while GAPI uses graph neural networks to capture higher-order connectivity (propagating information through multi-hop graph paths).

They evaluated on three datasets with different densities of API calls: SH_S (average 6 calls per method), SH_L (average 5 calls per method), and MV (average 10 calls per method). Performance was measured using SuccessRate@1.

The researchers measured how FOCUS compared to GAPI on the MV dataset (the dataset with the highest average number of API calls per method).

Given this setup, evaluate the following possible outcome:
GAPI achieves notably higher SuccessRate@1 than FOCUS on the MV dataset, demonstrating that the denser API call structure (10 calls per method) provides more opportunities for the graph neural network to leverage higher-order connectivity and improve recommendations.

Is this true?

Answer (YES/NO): NO